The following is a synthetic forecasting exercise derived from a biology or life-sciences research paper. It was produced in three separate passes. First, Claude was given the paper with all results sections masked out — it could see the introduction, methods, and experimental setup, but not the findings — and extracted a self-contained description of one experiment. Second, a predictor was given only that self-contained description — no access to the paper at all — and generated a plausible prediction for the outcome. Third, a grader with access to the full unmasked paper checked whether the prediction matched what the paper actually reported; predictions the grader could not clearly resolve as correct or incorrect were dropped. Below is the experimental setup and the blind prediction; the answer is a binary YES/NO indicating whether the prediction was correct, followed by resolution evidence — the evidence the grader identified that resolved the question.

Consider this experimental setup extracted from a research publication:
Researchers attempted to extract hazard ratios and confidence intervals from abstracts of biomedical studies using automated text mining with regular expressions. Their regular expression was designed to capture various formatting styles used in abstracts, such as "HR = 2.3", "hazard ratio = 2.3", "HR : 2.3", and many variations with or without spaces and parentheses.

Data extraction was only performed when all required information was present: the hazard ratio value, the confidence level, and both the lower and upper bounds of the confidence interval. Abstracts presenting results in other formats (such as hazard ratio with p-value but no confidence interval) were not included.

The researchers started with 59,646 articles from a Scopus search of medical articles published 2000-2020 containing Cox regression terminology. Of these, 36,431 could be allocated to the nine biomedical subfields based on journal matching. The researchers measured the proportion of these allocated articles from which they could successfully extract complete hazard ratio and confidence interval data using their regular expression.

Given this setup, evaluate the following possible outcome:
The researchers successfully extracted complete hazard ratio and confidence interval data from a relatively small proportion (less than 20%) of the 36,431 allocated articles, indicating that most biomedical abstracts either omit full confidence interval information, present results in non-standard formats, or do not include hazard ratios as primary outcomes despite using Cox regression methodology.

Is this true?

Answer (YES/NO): NO